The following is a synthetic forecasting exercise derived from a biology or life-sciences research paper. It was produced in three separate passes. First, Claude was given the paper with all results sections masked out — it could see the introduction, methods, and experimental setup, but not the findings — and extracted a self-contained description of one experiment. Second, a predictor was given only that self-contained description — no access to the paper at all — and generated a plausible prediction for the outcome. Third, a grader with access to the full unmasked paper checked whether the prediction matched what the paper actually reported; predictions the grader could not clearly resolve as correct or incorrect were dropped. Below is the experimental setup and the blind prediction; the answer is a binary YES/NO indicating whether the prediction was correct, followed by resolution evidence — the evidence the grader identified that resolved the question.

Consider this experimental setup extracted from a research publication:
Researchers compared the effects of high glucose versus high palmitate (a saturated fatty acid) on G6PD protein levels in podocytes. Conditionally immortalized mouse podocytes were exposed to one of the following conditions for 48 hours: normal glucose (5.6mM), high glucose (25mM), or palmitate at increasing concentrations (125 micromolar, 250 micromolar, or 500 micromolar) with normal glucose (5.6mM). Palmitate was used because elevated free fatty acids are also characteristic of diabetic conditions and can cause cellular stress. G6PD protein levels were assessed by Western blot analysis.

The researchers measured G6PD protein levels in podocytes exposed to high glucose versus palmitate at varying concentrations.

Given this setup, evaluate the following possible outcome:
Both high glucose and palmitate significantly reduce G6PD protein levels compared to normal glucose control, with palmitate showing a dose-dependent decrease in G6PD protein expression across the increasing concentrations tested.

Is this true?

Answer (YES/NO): YES